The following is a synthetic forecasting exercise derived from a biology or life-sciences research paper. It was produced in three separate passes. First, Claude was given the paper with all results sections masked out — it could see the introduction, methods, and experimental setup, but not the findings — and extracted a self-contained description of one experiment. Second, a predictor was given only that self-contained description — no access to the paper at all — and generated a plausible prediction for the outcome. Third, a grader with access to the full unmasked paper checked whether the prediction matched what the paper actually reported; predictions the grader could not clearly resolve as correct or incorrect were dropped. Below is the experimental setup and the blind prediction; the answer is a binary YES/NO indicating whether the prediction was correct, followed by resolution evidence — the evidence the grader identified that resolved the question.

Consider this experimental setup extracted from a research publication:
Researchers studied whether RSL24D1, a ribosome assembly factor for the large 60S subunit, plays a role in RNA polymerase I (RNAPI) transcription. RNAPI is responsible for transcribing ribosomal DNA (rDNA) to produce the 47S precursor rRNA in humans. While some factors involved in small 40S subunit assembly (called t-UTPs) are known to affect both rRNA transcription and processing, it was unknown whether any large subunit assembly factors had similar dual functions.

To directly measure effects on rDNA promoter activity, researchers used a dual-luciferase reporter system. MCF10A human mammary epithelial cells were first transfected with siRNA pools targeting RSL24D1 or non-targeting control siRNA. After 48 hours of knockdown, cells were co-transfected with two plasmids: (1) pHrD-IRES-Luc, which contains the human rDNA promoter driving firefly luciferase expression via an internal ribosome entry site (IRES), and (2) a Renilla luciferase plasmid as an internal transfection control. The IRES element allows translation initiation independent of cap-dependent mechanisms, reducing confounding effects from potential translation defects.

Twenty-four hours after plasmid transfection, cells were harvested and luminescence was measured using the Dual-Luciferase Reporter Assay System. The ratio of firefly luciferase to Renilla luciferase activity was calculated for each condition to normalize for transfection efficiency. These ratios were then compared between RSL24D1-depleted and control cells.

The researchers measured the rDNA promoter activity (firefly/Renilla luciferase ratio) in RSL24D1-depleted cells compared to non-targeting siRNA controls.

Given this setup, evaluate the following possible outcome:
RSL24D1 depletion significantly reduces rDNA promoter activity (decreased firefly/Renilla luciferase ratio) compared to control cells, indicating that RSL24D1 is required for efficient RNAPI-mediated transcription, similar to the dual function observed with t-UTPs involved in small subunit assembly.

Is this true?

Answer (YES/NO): YES